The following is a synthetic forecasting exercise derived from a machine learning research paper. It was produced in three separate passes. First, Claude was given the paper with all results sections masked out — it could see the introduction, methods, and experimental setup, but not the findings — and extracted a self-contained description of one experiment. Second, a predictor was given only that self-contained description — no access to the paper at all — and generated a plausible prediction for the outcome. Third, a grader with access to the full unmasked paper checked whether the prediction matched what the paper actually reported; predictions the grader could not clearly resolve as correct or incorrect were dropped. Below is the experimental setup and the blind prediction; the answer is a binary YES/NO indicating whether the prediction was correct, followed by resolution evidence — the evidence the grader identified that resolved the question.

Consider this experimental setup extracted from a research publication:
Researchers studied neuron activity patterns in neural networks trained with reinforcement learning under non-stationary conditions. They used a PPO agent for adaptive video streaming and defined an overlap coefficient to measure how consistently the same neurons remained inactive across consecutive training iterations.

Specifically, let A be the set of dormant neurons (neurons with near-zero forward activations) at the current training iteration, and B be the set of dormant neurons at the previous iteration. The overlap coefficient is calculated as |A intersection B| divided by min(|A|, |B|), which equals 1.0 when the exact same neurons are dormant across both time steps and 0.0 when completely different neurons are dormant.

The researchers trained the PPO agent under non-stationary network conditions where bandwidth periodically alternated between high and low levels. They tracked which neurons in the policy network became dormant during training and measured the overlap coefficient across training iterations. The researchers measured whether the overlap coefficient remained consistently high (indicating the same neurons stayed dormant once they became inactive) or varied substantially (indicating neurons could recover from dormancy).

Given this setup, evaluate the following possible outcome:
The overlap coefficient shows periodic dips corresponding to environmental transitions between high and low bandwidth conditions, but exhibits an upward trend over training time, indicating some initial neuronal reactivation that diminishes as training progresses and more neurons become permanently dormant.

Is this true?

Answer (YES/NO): NO